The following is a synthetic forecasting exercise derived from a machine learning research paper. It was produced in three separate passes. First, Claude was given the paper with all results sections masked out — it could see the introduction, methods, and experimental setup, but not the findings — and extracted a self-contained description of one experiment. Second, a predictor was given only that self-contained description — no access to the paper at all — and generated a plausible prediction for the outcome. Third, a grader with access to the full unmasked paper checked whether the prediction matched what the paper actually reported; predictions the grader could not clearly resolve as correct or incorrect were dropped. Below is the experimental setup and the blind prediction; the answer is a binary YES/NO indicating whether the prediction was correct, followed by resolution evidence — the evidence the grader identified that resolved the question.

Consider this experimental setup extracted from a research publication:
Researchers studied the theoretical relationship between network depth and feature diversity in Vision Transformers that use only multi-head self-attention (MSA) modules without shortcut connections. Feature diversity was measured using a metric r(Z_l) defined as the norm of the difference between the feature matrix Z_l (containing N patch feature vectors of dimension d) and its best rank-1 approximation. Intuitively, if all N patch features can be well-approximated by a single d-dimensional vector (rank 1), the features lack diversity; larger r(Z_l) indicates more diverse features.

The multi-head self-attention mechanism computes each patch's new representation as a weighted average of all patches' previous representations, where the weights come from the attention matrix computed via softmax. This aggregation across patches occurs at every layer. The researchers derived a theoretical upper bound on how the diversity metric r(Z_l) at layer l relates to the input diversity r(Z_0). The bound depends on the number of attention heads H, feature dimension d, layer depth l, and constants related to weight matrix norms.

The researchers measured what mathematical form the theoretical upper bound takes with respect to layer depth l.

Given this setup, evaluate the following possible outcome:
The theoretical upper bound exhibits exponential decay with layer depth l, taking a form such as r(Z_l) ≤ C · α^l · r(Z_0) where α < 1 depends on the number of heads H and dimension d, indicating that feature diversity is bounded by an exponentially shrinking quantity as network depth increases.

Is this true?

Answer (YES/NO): NO